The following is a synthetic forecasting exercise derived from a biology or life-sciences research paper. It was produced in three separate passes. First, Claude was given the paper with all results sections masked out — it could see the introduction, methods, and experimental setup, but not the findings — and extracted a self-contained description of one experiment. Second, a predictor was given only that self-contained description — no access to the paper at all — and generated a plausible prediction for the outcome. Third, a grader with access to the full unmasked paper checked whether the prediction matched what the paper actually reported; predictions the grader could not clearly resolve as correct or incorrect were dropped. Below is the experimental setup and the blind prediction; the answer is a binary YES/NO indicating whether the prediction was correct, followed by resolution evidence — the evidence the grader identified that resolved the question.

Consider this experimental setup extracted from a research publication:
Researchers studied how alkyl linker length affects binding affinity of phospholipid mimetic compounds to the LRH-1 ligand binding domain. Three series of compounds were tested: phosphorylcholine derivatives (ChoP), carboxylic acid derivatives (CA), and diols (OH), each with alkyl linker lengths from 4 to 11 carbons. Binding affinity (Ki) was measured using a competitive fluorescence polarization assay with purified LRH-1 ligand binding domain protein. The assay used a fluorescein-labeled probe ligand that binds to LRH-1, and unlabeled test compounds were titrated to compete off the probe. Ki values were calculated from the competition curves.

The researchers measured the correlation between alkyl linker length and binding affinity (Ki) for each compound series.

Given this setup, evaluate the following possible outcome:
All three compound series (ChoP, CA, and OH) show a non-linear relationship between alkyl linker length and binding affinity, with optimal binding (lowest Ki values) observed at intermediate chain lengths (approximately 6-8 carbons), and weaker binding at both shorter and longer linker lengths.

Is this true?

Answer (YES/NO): NO